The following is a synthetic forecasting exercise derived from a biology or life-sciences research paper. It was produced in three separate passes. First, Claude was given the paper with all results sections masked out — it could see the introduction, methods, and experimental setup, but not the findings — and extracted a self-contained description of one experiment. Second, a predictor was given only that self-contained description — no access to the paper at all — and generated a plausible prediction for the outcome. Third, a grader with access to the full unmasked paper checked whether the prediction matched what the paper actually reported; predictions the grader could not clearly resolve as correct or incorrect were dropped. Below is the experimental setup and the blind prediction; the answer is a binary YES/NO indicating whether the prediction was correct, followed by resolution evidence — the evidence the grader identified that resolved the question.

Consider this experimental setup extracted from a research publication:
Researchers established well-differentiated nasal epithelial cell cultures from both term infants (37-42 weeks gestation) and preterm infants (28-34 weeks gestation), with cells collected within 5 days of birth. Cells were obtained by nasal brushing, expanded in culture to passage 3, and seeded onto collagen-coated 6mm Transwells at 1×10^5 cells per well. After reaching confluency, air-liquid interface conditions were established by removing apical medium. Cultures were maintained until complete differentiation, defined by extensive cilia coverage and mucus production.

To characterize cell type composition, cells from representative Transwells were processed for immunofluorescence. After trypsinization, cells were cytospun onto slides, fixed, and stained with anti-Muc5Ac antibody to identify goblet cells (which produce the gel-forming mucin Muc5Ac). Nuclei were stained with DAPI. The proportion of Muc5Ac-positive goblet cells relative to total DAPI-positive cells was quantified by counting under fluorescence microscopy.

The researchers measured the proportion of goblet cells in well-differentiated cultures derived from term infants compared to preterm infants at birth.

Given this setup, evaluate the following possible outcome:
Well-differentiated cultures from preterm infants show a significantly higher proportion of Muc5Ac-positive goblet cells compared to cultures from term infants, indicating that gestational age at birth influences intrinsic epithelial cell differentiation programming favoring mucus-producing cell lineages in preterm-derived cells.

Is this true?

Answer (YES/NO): NO